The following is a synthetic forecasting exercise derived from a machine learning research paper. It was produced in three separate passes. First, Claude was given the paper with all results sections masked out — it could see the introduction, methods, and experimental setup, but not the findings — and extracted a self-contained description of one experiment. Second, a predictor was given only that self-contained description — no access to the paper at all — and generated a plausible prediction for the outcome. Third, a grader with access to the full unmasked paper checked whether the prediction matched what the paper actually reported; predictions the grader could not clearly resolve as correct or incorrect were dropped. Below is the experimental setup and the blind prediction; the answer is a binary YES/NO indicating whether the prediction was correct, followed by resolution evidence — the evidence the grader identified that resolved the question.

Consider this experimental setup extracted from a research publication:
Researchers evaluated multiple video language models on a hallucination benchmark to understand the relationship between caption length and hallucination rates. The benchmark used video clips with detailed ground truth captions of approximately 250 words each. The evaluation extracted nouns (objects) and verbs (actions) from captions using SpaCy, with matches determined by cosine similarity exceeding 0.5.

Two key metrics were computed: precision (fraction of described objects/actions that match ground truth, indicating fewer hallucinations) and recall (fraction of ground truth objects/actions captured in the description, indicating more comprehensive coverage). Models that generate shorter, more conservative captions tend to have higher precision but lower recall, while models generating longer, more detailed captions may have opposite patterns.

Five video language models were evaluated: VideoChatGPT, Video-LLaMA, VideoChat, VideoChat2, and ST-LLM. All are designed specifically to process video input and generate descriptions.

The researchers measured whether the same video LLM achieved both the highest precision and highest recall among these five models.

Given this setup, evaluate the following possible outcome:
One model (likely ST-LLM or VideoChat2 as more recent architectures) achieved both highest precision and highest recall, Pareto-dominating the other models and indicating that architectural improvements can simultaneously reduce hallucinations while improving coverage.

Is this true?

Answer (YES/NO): NO